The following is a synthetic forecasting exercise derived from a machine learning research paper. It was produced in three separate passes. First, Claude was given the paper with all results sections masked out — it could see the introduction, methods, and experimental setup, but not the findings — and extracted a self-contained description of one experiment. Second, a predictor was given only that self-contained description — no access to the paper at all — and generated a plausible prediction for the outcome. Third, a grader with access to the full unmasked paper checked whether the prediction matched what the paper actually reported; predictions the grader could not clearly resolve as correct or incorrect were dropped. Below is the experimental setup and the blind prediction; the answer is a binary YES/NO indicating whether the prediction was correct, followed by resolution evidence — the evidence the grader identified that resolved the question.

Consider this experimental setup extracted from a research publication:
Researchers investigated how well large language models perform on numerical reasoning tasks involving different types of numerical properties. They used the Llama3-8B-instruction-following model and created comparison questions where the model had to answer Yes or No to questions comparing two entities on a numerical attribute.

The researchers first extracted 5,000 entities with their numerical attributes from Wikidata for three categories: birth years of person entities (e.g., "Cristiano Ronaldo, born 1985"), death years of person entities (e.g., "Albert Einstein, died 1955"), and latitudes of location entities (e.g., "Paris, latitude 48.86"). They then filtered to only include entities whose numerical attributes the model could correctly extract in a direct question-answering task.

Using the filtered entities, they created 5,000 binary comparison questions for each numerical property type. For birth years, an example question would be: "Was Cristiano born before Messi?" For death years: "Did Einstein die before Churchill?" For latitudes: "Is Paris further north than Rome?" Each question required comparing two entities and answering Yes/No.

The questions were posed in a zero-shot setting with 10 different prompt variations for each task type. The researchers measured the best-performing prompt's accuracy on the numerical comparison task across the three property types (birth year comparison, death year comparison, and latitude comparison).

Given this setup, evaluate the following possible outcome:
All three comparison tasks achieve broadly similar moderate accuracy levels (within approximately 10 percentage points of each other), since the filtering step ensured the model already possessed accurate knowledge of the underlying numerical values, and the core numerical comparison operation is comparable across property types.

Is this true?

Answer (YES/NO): NO